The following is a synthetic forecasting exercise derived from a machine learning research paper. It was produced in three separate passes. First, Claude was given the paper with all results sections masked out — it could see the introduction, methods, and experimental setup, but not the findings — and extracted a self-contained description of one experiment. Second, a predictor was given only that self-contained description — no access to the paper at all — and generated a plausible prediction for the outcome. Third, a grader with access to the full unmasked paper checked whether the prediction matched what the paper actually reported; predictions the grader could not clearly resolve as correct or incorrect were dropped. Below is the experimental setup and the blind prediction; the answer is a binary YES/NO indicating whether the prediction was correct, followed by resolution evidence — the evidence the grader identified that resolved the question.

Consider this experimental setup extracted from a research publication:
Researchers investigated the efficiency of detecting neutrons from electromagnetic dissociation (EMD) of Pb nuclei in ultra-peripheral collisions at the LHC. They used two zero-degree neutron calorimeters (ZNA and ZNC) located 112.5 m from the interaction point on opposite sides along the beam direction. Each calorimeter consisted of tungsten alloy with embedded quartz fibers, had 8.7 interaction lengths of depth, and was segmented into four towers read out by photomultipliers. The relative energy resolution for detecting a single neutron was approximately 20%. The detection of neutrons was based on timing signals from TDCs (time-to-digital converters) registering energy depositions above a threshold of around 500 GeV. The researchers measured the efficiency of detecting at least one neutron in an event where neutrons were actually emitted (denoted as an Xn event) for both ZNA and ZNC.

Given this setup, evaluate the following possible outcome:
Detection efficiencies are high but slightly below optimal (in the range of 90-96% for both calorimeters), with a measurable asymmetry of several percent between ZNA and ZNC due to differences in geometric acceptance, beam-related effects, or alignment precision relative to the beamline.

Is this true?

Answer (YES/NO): NO